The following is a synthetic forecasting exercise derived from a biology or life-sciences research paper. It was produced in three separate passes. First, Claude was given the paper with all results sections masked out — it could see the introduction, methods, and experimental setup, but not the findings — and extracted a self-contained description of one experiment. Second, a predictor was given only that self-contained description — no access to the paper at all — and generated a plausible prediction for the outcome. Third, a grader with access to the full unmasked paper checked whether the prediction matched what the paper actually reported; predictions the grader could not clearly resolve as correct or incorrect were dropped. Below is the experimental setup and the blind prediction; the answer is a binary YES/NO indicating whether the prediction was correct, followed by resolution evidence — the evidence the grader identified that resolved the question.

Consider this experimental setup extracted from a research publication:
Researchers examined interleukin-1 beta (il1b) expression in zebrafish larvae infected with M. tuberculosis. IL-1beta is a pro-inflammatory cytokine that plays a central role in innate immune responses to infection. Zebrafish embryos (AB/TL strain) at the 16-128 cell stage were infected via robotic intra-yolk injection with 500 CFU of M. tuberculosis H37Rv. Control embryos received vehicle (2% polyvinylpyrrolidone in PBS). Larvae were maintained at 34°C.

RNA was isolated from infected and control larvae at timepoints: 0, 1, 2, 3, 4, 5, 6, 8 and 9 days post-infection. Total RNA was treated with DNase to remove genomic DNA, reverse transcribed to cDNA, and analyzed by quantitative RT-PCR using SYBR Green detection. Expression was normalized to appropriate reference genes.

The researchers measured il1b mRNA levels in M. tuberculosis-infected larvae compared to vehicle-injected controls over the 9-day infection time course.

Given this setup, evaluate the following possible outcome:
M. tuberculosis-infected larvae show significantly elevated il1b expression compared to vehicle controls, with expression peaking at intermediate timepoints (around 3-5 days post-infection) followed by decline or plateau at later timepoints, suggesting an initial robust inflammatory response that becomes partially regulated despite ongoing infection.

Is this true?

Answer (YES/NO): YES